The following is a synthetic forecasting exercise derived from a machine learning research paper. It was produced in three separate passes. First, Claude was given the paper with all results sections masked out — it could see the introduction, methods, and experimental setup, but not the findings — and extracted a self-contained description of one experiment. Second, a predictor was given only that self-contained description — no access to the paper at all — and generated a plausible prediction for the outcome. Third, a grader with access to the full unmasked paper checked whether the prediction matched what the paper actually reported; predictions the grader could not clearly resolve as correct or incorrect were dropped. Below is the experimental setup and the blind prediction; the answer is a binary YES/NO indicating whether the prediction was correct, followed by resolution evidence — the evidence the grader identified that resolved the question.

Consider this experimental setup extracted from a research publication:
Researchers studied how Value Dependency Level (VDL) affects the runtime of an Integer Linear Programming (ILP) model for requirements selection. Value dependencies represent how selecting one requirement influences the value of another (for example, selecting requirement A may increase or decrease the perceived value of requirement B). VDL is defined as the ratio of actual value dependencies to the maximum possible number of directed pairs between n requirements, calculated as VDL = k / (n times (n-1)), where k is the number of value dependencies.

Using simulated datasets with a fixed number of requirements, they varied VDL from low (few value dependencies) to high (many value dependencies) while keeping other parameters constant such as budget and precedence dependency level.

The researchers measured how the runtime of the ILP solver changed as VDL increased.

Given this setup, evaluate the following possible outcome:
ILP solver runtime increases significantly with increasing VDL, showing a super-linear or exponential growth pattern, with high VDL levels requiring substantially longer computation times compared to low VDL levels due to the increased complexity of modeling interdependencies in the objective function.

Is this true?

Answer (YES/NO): NO